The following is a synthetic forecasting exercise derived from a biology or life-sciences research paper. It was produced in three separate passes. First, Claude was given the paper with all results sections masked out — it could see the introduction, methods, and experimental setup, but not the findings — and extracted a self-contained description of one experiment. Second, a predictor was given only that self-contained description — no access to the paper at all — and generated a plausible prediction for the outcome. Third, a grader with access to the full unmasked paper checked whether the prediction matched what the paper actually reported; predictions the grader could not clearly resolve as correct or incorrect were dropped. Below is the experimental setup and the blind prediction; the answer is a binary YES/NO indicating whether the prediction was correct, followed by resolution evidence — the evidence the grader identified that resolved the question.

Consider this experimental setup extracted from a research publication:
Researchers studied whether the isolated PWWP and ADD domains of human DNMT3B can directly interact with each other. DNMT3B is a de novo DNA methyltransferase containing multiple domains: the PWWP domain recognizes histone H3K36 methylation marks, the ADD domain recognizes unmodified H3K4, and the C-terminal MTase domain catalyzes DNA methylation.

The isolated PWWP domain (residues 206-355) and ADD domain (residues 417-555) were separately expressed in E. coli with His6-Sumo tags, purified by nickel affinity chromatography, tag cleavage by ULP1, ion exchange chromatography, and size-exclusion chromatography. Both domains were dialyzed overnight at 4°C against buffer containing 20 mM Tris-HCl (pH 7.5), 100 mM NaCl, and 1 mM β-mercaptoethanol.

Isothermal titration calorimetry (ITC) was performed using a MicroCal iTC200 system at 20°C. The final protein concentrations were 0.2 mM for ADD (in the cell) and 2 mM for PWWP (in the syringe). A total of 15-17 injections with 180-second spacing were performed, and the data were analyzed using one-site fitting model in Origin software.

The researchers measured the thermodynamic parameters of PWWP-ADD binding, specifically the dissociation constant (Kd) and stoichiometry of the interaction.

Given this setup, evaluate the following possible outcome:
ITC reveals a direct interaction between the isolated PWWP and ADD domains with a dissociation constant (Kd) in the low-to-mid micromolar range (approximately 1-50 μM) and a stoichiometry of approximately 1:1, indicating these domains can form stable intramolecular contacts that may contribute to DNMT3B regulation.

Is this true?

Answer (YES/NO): YES